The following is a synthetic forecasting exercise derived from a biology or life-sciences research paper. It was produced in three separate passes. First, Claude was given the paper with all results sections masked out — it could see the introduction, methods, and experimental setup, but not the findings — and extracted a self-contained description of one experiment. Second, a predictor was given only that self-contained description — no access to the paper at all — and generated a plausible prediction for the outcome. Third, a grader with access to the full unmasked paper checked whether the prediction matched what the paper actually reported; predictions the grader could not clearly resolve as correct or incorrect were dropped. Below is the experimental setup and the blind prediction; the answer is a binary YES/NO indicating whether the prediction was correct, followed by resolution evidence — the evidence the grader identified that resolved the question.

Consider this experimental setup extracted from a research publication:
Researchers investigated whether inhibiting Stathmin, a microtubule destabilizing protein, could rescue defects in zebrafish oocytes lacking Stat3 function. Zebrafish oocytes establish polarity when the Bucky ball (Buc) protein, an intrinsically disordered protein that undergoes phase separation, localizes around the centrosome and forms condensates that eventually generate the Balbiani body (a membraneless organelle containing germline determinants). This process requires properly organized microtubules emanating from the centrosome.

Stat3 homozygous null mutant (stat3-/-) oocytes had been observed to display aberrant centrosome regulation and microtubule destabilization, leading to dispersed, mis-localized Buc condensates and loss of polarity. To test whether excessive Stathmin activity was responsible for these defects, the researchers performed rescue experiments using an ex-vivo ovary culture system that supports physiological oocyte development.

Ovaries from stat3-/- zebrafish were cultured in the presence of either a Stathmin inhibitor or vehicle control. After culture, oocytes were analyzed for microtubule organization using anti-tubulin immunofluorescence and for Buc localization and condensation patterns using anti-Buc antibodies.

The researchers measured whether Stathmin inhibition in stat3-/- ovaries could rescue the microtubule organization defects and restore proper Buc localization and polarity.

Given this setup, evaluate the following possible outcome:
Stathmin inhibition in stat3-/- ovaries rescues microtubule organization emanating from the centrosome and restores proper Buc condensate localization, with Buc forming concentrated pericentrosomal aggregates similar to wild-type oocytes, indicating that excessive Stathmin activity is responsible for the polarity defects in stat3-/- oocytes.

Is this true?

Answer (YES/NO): YES